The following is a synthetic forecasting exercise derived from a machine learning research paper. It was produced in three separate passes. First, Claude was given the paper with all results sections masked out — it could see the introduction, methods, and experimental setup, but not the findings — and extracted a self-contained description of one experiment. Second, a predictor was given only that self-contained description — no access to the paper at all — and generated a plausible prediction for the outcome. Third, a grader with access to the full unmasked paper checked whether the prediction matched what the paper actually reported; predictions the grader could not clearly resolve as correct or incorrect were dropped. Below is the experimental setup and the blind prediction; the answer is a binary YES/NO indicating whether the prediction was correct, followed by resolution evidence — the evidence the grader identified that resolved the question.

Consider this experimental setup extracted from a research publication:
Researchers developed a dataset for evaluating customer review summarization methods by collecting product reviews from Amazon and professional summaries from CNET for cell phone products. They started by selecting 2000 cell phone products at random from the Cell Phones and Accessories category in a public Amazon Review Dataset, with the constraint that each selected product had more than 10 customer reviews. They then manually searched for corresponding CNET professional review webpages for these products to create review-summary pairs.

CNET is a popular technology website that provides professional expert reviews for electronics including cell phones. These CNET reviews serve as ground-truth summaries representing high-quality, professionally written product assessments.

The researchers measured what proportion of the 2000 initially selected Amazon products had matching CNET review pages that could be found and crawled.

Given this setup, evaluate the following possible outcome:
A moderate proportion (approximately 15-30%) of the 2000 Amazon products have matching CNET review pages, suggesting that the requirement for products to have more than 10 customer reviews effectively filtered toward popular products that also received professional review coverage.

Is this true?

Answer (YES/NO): NO